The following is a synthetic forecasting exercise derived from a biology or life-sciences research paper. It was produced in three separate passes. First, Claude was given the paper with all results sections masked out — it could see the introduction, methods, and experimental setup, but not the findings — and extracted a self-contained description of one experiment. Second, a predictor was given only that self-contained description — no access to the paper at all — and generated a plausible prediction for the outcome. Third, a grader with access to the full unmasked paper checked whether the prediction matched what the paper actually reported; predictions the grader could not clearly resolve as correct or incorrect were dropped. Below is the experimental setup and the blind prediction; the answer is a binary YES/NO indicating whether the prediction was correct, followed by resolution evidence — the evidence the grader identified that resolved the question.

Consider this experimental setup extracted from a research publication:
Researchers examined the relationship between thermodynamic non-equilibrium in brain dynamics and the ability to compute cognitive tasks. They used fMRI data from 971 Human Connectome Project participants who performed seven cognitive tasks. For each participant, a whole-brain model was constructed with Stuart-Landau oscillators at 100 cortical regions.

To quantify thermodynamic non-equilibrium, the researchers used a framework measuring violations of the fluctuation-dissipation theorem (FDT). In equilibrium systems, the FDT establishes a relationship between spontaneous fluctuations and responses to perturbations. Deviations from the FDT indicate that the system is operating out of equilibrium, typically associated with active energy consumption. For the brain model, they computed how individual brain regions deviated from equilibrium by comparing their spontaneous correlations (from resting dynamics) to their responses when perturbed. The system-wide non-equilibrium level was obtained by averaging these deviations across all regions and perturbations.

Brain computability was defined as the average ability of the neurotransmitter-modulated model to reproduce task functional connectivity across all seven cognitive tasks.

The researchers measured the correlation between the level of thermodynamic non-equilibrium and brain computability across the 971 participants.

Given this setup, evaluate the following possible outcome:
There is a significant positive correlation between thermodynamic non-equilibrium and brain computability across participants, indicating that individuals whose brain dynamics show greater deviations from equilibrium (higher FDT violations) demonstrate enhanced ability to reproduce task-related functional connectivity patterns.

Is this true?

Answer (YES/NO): NO